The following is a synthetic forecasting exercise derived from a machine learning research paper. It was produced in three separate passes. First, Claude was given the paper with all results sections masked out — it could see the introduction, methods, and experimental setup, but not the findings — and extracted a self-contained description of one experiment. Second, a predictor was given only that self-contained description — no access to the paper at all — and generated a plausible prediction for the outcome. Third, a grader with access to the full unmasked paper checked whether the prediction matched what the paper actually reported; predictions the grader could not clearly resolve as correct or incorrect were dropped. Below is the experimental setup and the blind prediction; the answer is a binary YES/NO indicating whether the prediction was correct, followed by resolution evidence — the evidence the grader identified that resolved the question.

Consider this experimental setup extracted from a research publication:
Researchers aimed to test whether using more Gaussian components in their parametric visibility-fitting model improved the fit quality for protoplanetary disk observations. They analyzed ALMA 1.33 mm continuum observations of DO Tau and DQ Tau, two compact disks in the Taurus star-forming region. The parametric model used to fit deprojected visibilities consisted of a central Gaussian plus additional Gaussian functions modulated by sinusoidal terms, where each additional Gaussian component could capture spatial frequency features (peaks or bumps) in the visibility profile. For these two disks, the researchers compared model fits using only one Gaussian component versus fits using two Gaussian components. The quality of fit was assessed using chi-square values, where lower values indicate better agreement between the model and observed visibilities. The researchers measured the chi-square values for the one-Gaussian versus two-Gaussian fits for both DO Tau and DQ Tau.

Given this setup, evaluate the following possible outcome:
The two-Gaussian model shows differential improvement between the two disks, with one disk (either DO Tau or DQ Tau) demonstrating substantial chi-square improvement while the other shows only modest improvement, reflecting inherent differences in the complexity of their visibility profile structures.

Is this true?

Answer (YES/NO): NO